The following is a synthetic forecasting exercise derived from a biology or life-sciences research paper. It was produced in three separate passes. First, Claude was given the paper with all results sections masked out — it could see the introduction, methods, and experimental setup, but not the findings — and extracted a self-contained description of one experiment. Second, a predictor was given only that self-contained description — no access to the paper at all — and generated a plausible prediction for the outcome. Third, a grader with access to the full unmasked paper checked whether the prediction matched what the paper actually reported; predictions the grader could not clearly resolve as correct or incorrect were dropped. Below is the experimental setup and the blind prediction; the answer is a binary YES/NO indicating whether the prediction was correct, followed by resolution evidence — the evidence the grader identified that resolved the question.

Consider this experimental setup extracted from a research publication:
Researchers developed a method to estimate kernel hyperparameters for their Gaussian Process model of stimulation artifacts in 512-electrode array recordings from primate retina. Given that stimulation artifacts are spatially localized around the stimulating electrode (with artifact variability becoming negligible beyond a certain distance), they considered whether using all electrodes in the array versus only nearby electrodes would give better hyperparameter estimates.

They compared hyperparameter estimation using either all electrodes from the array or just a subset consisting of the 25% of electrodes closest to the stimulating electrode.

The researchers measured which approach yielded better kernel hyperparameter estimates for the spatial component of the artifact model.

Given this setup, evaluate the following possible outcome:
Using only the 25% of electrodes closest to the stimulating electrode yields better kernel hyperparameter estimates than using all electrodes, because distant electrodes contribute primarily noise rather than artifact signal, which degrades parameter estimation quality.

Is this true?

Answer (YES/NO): YES